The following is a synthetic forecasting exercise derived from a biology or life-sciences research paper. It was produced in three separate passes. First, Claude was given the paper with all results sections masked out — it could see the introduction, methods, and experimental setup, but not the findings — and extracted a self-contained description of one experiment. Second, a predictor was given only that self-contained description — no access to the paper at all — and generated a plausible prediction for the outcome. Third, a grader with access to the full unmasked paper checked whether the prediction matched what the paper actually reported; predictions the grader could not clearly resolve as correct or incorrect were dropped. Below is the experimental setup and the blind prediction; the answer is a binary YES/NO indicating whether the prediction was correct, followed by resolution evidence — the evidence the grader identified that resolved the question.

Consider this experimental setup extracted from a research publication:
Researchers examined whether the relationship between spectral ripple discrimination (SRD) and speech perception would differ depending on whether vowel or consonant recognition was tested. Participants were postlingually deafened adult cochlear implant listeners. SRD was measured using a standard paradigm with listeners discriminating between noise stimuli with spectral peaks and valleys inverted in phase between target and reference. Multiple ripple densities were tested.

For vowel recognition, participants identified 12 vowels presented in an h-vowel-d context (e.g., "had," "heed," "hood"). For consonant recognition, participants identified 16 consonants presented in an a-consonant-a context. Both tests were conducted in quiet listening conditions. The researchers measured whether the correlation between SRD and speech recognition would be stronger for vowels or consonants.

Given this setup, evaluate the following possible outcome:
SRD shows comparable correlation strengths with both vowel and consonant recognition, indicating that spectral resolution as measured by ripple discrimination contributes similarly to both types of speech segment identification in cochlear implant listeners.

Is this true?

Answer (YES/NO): NO